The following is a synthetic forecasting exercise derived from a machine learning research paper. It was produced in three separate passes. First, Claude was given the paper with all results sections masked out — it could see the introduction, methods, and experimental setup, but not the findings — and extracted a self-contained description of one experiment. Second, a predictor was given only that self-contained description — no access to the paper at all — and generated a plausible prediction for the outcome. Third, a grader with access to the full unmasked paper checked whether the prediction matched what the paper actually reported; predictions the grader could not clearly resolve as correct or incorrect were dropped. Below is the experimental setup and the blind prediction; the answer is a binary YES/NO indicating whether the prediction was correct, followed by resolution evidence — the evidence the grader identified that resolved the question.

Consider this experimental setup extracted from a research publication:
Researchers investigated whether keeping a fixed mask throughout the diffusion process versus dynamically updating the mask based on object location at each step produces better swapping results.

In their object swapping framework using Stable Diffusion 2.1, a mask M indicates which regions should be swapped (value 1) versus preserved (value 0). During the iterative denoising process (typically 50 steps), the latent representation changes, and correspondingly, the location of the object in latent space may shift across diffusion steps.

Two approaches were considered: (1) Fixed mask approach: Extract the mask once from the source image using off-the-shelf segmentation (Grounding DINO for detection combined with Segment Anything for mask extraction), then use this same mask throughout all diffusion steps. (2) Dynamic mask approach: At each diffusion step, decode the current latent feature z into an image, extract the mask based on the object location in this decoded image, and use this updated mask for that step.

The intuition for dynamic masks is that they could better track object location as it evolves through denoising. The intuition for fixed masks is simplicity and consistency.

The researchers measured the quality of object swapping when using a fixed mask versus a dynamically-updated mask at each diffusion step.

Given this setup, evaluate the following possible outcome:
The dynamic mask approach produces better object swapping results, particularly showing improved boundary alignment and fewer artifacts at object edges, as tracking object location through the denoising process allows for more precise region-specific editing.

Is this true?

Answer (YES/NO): NO